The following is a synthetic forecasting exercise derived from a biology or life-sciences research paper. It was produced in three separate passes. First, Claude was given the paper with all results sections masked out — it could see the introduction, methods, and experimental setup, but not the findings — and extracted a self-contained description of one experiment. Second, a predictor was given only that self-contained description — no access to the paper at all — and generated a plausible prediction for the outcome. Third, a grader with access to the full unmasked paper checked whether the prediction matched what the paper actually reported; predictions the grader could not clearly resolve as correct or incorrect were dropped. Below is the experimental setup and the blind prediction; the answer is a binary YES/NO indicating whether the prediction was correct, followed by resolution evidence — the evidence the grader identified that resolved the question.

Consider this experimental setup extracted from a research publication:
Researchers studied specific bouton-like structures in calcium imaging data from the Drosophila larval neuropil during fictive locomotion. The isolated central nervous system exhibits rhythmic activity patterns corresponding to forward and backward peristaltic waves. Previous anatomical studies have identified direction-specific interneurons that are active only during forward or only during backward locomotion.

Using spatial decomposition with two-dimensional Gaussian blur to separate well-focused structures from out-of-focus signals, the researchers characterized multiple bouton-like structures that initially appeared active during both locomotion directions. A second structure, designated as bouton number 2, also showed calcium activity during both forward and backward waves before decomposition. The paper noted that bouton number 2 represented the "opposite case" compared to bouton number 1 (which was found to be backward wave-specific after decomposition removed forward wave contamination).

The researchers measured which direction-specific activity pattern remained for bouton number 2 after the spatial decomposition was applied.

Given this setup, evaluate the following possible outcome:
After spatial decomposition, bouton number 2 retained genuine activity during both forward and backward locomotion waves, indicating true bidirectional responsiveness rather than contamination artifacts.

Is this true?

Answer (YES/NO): NO